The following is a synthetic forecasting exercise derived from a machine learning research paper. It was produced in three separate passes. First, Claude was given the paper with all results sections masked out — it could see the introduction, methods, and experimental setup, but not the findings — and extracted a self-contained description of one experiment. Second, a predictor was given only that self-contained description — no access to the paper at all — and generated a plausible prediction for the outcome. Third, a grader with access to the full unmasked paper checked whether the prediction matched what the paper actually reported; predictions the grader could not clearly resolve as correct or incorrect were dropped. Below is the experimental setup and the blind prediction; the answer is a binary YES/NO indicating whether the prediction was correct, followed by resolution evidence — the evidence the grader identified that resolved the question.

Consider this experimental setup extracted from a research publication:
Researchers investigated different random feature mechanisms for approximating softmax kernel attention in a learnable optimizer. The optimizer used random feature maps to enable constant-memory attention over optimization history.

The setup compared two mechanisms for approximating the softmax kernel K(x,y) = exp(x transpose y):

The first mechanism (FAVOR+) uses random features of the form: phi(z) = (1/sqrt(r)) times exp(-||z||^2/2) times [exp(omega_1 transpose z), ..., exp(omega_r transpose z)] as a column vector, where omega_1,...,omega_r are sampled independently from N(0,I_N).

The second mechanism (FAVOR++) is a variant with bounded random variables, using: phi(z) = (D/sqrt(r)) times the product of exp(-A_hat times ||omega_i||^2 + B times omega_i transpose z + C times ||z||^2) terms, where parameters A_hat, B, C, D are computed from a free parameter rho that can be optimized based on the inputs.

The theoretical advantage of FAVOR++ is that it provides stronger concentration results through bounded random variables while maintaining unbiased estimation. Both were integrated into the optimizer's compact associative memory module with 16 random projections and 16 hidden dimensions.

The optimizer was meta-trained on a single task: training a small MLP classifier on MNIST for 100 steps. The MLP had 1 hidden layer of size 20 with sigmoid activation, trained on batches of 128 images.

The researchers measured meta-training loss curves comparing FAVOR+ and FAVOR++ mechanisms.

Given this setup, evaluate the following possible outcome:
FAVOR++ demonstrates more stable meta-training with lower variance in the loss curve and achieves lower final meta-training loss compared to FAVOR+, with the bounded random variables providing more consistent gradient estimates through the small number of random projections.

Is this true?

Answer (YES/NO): NO